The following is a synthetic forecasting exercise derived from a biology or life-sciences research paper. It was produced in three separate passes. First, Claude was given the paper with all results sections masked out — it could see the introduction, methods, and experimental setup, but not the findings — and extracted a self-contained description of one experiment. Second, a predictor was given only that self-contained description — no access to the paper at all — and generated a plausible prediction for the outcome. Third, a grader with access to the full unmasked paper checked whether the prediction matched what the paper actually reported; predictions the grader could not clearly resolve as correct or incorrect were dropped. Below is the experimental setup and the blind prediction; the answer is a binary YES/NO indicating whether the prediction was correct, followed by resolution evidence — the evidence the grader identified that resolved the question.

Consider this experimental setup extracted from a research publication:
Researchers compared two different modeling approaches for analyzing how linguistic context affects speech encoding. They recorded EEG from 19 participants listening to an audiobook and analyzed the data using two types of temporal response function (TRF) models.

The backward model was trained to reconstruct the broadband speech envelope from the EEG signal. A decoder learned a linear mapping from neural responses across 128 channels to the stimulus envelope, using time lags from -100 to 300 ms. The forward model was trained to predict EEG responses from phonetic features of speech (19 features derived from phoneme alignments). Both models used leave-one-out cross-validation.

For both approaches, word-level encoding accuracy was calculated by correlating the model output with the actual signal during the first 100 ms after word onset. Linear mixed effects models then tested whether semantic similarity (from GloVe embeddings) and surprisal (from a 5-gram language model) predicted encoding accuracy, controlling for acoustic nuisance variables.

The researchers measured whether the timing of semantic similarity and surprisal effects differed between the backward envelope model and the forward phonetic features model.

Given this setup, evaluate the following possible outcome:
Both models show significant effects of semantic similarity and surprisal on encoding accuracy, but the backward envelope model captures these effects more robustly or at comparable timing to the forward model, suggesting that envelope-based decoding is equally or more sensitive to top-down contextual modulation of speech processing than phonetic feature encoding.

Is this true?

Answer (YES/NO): NO